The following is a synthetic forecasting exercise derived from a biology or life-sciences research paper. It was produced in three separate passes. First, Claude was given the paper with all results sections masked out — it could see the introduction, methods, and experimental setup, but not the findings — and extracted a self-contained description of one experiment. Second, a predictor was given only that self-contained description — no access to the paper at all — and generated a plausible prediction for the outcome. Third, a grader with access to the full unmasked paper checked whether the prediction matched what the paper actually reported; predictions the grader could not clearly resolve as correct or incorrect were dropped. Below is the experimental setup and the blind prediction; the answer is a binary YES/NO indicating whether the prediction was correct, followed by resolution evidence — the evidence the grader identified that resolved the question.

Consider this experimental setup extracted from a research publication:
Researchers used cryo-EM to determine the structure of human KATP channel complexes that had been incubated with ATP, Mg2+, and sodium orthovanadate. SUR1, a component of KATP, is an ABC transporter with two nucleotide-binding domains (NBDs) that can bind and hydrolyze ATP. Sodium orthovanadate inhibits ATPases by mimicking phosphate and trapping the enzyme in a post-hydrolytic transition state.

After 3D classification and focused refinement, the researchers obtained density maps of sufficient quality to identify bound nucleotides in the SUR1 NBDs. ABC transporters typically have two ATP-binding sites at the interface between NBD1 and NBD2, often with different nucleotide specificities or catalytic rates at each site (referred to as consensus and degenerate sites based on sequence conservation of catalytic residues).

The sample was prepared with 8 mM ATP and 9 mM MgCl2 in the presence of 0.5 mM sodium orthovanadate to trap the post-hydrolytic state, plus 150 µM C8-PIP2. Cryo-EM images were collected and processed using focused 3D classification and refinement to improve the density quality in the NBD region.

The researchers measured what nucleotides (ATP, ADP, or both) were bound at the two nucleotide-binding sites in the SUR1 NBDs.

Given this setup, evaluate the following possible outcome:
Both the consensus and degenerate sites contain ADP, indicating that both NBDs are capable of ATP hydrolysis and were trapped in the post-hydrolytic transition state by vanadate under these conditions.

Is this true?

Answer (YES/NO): NO